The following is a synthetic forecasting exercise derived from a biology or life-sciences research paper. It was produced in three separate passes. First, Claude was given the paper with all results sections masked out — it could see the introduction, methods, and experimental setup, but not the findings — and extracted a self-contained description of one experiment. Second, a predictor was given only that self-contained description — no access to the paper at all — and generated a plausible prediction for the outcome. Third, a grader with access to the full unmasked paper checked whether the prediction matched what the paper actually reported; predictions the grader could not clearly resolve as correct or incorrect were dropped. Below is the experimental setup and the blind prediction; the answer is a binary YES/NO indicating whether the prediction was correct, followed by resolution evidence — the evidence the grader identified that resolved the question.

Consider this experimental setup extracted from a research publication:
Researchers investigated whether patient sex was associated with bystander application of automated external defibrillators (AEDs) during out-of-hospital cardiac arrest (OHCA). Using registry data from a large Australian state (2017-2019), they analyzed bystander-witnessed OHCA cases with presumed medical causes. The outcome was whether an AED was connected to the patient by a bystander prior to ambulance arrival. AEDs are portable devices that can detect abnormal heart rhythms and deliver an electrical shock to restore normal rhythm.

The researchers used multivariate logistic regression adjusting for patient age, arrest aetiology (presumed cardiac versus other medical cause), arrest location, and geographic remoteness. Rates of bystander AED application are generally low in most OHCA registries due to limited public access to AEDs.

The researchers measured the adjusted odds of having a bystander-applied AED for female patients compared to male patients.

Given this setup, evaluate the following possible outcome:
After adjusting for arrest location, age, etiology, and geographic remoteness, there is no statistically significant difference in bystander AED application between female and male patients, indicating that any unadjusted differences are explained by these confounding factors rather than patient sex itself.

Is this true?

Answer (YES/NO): YES